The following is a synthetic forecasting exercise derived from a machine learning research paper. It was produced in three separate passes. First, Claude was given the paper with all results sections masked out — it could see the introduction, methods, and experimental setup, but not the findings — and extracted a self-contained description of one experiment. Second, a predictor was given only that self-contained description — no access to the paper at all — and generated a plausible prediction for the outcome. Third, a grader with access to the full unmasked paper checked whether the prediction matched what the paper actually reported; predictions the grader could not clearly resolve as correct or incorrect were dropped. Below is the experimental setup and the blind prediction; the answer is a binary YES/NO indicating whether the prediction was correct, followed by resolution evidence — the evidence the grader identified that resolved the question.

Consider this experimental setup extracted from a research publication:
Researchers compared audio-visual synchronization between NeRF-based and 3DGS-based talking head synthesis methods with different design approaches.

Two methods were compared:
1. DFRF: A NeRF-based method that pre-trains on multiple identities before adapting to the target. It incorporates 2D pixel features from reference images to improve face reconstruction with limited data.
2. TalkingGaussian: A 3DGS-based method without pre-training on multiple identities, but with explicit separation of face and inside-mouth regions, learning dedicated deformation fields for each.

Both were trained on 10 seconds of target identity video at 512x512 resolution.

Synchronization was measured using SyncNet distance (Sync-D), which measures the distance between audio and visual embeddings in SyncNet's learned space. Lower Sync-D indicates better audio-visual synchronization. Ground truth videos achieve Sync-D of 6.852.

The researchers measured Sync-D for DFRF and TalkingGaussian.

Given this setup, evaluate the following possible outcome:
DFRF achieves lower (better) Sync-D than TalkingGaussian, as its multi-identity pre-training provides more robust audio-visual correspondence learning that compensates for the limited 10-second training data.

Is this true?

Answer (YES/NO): YES